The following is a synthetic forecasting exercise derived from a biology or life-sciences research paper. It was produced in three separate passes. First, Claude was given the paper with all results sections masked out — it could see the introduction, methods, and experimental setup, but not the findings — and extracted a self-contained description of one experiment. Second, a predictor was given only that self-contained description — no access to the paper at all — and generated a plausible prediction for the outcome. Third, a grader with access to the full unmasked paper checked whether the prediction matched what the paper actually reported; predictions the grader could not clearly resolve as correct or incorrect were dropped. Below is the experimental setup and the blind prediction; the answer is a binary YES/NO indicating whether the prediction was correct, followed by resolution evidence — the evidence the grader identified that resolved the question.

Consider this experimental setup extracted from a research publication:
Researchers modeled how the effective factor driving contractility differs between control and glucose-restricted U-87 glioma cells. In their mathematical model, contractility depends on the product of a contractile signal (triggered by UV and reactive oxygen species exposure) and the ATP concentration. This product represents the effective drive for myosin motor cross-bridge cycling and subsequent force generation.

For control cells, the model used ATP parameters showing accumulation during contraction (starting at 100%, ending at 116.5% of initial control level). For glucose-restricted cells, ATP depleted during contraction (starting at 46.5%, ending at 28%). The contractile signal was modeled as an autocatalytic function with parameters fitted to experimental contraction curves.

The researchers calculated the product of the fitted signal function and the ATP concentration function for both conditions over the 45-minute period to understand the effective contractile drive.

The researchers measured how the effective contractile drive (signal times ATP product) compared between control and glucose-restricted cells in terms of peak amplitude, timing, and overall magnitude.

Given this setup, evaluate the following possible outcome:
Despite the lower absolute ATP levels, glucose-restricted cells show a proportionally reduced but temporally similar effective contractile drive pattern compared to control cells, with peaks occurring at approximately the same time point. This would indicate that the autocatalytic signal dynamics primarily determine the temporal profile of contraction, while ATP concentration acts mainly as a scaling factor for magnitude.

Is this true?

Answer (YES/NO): NO